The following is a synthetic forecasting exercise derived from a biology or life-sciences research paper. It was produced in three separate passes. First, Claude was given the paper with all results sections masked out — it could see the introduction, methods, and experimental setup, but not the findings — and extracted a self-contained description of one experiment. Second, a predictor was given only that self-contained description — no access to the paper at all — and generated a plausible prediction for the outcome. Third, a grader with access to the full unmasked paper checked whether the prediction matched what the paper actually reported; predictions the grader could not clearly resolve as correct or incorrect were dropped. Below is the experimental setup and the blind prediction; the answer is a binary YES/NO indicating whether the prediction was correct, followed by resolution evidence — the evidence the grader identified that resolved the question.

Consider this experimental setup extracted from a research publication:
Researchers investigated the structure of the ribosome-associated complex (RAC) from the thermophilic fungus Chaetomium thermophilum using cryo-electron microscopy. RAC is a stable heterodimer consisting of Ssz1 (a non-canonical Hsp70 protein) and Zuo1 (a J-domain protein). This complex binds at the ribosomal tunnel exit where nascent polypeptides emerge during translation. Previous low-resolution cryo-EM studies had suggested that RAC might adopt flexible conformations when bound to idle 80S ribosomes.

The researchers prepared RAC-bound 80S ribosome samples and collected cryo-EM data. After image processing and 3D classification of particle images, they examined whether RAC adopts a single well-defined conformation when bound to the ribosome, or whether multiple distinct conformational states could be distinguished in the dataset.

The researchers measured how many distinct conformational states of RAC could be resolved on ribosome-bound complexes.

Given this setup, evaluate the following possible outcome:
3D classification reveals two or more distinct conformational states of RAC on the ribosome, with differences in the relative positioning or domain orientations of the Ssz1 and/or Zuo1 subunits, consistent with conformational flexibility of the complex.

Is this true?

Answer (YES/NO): YES